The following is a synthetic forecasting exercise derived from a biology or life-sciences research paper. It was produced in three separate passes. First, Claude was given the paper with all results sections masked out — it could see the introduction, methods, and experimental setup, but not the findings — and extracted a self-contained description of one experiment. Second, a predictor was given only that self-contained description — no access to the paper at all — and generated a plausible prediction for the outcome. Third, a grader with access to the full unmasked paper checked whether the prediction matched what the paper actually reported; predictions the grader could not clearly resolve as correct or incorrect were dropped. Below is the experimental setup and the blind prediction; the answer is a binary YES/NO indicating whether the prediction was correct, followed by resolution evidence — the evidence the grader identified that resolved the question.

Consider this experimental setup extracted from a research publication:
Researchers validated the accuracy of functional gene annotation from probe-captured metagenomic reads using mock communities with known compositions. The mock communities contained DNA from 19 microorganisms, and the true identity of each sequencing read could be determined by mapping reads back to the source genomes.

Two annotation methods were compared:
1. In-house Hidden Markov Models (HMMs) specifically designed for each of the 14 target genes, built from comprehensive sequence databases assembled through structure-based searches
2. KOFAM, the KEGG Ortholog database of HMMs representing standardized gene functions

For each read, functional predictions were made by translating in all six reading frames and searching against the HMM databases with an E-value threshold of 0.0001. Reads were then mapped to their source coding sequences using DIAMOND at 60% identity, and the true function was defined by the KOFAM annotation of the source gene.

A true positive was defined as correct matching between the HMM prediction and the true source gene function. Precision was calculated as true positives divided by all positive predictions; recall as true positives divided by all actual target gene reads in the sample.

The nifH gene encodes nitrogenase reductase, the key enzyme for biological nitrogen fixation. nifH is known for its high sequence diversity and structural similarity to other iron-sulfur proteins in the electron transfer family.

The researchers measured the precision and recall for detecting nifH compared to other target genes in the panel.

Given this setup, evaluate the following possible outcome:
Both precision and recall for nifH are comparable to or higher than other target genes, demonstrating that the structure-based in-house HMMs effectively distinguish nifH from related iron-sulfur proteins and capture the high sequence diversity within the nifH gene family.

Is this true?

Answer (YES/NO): NO